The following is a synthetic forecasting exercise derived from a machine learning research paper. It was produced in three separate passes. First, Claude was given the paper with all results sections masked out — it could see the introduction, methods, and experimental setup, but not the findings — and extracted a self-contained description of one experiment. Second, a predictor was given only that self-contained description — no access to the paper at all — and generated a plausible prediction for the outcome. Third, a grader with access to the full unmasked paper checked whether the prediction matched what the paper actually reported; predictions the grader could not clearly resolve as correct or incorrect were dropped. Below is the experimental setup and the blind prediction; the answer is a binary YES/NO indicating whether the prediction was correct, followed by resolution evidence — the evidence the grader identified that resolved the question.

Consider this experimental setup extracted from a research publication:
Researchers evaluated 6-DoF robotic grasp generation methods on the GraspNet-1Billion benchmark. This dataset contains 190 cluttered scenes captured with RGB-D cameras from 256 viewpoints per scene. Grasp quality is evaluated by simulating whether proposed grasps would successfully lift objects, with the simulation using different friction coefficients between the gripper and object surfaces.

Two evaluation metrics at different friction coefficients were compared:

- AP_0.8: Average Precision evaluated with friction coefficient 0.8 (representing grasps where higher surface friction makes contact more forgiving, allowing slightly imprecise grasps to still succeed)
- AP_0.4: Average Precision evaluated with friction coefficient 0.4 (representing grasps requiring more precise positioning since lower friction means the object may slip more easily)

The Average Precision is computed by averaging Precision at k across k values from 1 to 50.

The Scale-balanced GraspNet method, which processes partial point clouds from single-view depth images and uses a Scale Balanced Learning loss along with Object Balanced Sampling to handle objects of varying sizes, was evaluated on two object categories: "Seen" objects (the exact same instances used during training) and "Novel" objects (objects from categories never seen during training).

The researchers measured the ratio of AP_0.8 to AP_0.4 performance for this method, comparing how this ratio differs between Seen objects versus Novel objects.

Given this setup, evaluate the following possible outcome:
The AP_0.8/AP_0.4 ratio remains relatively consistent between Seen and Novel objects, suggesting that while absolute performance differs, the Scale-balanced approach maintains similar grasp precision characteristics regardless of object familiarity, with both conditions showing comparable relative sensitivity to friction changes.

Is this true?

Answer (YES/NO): NO